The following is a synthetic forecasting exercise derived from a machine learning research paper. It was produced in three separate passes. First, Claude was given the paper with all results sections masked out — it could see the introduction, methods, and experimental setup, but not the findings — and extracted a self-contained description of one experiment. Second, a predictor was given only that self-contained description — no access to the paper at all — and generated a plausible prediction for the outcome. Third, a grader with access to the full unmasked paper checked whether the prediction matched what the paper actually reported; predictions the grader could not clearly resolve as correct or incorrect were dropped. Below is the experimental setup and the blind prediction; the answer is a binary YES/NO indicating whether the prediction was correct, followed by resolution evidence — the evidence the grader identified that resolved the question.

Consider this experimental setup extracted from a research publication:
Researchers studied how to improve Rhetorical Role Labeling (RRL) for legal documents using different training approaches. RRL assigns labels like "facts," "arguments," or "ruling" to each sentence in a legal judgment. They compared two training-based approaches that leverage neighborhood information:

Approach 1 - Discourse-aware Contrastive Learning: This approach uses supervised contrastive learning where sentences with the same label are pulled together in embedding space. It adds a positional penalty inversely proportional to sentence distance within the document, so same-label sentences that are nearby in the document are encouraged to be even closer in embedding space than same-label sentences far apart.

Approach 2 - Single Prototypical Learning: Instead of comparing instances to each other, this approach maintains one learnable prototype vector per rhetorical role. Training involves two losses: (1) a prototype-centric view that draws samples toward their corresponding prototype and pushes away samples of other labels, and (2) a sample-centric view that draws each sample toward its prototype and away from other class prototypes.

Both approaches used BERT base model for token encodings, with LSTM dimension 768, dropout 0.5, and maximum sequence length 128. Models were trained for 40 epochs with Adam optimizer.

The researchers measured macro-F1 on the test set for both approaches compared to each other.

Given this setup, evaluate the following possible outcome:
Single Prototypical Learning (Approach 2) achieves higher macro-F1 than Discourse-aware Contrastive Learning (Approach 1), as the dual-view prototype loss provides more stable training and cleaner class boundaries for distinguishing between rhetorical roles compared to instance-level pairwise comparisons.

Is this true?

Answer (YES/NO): NO